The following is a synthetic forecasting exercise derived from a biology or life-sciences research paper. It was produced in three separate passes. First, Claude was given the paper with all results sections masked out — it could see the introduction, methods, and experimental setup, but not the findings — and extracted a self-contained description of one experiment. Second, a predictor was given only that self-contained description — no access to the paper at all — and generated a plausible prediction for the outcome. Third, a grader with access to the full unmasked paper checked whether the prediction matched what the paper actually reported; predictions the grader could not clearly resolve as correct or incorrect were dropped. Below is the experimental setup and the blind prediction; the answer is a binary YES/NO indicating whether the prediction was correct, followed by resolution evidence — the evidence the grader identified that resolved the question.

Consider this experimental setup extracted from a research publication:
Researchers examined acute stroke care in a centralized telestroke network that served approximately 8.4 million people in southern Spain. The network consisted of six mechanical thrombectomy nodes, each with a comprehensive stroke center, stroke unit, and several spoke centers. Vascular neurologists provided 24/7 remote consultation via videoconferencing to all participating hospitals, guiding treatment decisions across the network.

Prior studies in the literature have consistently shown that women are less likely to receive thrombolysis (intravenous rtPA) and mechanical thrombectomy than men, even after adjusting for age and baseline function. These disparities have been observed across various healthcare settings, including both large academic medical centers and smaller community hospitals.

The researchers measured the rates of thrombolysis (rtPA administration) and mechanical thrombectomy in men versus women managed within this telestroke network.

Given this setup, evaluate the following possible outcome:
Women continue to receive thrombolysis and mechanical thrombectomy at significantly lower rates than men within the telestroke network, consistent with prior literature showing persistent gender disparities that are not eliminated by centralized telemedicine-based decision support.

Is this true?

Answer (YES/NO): NO